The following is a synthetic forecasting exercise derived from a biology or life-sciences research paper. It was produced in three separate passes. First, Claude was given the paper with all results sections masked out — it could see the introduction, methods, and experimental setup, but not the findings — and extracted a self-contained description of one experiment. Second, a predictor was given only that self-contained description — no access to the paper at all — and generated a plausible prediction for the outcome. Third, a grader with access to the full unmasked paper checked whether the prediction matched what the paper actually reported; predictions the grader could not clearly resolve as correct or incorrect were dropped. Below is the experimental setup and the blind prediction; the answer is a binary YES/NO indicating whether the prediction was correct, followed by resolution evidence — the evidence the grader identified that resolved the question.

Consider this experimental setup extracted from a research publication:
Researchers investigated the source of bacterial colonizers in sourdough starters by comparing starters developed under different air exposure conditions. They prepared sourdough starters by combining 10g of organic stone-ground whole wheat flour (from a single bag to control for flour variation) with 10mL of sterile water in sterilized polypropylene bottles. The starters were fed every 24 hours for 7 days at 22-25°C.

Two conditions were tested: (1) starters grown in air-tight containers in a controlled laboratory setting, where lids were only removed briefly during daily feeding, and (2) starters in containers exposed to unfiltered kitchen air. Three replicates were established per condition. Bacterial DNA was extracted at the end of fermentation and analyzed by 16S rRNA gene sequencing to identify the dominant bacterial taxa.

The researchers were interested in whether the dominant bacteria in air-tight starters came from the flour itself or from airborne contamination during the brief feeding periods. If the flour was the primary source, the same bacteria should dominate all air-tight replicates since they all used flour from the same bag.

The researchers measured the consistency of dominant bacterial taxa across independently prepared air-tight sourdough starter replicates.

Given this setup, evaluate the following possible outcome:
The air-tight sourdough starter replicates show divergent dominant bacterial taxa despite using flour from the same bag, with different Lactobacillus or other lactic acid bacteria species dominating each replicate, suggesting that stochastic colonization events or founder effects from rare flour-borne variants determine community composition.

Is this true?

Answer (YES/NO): NO